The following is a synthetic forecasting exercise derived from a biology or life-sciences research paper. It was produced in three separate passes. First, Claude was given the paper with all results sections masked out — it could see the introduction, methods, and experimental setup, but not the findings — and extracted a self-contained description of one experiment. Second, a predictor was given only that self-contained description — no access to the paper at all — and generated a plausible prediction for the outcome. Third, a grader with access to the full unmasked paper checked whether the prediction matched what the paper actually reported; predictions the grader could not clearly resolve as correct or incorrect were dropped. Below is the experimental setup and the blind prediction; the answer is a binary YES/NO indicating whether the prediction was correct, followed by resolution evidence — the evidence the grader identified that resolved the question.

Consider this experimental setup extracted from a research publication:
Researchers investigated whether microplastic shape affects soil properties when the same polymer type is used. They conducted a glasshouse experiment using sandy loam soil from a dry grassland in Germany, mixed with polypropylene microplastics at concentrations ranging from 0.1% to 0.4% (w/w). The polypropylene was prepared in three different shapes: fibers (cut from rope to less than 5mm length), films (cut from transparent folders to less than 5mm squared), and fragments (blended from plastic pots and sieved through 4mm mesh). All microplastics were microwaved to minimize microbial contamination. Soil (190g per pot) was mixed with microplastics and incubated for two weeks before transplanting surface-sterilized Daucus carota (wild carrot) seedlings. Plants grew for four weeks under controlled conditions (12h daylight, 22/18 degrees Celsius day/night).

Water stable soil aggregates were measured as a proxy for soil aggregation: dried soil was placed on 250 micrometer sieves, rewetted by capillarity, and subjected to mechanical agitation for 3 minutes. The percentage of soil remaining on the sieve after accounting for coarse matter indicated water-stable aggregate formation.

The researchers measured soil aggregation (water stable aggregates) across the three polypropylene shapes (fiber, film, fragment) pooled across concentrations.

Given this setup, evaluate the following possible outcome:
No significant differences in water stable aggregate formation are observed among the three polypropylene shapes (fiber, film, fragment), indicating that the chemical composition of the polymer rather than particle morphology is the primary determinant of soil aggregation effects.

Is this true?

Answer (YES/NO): NO